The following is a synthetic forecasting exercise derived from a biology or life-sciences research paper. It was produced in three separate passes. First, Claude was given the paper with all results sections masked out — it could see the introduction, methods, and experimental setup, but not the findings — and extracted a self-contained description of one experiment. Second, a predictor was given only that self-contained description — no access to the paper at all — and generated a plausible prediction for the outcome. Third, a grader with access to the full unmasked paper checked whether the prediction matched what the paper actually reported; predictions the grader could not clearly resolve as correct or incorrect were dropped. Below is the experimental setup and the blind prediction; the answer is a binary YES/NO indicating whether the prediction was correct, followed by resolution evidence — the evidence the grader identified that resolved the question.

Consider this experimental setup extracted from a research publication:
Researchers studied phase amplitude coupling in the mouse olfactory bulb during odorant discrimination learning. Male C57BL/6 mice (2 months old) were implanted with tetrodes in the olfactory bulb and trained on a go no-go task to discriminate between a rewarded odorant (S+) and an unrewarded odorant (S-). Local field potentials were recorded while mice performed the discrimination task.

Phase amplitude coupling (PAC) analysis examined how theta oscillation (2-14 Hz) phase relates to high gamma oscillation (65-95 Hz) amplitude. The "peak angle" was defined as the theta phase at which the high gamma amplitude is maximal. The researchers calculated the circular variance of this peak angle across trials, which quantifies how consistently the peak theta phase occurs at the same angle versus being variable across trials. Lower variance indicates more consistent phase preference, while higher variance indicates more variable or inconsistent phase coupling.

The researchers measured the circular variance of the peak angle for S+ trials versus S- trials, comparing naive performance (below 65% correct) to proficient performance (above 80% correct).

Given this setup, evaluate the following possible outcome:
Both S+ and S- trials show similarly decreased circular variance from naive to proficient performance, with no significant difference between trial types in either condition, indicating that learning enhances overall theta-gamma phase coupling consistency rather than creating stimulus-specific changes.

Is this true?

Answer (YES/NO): NO